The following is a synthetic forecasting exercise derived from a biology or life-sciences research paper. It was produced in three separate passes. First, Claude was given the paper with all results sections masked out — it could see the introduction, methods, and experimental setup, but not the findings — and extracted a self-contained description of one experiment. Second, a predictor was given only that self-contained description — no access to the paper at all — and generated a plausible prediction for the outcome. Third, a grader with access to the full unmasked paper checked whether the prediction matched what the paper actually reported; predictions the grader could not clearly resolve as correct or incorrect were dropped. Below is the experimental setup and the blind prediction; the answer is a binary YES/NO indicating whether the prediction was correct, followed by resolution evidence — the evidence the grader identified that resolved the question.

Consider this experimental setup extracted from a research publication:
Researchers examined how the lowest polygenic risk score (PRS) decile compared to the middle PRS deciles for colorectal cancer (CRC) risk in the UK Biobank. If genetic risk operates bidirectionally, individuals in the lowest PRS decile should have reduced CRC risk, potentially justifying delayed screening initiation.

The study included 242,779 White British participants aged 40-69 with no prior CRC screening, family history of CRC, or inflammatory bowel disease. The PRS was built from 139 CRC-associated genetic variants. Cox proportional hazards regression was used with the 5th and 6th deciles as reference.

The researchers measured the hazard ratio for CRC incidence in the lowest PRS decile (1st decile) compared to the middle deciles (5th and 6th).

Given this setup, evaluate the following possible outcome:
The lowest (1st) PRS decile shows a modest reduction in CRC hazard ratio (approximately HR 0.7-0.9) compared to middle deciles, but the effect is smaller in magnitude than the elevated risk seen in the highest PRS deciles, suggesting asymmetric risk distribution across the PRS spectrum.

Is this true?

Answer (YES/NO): NO